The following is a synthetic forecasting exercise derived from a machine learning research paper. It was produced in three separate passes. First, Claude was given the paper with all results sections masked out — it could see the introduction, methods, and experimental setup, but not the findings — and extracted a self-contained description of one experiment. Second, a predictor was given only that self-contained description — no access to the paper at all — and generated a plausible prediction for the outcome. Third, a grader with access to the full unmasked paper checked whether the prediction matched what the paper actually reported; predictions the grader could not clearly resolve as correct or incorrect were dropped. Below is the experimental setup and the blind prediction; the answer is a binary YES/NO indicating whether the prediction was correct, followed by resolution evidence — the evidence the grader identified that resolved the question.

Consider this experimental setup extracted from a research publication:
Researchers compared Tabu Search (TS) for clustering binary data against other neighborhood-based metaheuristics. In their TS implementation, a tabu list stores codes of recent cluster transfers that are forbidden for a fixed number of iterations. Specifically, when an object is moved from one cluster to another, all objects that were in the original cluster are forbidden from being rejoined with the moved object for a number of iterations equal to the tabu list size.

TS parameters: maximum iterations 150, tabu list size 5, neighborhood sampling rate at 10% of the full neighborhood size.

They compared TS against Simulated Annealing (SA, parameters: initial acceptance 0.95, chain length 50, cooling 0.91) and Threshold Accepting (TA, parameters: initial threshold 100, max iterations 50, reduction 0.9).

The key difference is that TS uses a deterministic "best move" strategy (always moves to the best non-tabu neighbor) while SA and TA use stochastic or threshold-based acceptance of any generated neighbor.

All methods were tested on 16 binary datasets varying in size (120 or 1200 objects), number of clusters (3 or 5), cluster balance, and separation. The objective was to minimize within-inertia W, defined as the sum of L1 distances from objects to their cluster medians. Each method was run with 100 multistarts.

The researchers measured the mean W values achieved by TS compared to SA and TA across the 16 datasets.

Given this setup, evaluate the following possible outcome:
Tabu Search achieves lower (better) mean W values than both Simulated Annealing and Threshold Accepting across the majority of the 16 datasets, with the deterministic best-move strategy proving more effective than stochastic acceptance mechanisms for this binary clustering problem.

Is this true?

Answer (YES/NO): NO